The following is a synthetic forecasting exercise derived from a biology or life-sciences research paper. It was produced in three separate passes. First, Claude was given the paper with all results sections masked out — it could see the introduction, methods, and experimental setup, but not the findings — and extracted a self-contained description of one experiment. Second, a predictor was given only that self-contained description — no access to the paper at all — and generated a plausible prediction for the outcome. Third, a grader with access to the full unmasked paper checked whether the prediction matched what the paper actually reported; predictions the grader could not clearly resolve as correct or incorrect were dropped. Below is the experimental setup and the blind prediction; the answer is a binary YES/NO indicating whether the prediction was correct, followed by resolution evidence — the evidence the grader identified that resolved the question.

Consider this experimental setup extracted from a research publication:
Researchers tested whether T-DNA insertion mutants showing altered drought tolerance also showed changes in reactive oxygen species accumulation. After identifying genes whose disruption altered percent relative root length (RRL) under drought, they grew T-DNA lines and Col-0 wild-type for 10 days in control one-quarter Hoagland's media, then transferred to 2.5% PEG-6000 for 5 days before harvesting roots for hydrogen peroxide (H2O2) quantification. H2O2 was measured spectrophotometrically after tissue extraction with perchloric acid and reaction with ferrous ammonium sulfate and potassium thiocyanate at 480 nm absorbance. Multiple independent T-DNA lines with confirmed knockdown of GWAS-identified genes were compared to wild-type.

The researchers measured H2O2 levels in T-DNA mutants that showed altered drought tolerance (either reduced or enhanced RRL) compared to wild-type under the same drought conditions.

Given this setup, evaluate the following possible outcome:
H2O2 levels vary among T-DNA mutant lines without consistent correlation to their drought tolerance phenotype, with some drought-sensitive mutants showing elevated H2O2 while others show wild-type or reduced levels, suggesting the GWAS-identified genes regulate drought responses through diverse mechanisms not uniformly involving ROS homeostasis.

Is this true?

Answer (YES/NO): NO